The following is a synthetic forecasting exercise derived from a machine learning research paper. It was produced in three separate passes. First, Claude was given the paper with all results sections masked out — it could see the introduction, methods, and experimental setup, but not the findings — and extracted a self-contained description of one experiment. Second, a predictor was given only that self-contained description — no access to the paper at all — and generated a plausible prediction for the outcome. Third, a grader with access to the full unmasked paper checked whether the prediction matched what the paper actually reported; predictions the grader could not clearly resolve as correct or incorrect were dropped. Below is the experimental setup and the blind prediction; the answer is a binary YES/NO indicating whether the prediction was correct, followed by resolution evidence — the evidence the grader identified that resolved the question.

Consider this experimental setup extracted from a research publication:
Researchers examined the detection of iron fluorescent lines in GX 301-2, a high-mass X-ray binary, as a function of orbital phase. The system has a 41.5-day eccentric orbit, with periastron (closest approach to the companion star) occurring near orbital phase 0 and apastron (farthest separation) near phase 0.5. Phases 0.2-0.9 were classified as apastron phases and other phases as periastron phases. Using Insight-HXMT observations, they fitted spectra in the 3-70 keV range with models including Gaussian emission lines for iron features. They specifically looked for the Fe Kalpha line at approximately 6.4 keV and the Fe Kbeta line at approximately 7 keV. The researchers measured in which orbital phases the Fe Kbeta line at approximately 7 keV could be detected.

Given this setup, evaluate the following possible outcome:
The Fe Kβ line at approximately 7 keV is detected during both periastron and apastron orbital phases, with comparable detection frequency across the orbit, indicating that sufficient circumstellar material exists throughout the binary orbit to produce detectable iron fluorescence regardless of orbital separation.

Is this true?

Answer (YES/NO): NO